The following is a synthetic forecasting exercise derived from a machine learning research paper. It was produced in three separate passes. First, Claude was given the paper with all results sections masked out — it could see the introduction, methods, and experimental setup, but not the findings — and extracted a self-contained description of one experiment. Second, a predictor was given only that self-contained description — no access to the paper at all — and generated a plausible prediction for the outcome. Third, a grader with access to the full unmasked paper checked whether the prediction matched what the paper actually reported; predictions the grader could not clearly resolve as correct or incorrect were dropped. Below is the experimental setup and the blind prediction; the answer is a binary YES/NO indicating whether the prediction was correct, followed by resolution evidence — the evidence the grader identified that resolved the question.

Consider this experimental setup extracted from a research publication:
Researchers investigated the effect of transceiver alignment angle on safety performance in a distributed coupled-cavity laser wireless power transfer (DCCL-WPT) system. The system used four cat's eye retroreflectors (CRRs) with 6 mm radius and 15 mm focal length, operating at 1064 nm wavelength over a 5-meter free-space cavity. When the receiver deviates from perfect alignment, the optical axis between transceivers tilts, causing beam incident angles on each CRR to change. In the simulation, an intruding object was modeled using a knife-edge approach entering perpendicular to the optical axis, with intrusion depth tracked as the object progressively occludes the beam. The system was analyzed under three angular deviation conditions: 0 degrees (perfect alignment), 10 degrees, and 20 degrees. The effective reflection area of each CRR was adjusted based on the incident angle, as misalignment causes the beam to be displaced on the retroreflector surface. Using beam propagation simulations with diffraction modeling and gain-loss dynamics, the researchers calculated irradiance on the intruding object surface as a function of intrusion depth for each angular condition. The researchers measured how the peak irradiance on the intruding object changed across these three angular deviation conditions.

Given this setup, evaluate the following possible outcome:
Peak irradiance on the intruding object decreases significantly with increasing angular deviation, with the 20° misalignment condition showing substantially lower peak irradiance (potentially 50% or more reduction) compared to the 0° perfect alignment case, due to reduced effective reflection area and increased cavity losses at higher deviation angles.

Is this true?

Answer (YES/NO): YES